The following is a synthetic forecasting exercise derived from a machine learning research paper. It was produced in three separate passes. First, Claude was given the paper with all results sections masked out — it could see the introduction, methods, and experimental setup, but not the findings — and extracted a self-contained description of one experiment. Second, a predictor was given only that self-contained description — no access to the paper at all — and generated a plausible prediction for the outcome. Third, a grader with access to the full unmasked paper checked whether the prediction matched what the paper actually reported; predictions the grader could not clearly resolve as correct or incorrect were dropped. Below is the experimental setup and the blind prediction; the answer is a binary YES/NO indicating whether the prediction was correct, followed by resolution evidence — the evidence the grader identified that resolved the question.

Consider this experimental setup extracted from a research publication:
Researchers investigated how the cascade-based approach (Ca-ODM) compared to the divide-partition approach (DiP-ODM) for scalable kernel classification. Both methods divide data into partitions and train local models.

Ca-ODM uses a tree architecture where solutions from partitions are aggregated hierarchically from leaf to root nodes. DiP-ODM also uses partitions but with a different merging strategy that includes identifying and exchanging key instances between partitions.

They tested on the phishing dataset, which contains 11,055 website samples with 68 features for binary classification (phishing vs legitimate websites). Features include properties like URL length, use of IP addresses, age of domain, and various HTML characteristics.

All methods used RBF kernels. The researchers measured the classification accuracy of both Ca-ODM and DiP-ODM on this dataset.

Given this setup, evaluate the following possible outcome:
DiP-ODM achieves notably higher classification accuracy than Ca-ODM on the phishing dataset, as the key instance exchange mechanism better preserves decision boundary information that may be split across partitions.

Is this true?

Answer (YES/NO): YES